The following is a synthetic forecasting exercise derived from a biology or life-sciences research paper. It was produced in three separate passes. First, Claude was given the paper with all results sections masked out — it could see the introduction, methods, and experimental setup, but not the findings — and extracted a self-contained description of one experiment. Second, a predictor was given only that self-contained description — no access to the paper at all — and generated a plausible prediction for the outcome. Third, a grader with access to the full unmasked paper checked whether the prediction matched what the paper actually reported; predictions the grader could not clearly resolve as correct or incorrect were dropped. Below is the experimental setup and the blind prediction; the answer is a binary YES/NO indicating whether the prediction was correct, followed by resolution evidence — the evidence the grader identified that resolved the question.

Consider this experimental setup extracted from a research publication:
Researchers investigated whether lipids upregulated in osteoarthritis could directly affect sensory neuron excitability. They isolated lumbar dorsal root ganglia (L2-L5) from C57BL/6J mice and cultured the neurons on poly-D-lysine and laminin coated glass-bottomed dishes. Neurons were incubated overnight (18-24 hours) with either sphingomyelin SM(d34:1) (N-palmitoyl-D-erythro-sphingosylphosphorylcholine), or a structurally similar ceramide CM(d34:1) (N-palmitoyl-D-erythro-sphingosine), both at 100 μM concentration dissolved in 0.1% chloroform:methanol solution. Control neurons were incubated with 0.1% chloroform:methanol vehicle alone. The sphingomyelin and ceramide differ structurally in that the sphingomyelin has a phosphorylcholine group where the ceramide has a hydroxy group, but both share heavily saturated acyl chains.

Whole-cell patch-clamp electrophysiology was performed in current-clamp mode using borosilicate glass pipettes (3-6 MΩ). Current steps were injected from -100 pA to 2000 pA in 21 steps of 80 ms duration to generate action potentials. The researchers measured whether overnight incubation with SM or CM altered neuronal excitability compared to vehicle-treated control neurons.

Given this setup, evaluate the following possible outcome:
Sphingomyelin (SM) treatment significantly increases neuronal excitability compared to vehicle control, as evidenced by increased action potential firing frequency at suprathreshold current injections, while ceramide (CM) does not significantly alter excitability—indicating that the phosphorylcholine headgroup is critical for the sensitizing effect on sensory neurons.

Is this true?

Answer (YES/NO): NO